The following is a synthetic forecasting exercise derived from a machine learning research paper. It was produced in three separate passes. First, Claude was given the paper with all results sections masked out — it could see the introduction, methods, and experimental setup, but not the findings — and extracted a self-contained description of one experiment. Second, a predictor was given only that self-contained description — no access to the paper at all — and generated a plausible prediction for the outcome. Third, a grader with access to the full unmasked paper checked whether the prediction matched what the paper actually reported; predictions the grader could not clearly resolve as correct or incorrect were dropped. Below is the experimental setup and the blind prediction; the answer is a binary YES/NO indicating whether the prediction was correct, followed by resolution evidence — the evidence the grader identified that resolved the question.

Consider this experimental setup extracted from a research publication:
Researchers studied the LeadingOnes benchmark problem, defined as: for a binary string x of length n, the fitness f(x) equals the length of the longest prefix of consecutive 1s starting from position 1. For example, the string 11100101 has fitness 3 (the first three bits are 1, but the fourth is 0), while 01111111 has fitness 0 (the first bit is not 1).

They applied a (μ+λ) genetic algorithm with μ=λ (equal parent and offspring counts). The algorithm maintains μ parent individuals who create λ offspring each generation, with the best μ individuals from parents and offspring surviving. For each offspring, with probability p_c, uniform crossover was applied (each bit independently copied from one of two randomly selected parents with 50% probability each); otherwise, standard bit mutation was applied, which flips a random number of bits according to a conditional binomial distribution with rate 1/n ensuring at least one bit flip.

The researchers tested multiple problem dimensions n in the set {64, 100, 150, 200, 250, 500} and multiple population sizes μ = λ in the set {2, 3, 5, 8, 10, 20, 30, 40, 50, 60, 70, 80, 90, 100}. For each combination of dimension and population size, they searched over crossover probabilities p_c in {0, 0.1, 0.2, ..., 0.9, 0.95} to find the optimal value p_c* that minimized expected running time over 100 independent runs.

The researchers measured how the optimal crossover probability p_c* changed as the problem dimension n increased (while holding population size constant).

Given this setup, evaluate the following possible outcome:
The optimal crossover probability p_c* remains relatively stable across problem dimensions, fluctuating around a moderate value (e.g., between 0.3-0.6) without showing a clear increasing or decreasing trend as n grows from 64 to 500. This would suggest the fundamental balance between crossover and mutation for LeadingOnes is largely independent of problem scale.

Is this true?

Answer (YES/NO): NO